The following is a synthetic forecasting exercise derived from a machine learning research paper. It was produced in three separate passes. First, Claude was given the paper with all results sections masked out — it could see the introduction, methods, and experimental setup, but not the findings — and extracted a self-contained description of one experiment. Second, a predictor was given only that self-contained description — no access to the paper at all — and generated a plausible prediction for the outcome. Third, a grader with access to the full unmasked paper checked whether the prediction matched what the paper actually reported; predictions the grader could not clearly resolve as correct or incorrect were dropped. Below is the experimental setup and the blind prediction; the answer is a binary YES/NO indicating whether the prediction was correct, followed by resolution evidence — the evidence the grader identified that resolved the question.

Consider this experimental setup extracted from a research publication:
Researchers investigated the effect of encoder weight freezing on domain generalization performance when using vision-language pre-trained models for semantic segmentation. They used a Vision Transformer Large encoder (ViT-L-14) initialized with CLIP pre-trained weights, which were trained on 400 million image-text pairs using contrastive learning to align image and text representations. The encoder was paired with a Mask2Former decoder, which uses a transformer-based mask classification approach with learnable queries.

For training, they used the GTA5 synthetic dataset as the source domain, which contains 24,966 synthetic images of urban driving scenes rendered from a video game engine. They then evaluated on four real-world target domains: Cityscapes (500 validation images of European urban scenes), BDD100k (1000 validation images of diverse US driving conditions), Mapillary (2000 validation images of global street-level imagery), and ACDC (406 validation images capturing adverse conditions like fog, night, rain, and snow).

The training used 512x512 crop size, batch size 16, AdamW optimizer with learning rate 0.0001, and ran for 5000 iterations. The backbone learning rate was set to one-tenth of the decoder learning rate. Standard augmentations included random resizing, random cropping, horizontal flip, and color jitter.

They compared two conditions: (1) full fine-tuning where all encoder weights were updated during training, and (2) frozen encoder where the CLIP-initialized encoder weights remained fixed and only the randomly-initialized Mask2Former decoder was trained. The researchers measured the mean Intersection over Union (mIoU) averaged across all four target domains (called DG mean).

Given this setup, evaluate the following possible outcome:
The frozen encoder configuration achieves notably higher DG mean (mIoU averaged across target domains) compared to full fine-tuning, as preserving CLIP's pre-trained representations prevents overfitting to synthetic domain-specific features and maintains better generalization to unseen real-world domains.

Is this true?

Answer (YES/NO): NO